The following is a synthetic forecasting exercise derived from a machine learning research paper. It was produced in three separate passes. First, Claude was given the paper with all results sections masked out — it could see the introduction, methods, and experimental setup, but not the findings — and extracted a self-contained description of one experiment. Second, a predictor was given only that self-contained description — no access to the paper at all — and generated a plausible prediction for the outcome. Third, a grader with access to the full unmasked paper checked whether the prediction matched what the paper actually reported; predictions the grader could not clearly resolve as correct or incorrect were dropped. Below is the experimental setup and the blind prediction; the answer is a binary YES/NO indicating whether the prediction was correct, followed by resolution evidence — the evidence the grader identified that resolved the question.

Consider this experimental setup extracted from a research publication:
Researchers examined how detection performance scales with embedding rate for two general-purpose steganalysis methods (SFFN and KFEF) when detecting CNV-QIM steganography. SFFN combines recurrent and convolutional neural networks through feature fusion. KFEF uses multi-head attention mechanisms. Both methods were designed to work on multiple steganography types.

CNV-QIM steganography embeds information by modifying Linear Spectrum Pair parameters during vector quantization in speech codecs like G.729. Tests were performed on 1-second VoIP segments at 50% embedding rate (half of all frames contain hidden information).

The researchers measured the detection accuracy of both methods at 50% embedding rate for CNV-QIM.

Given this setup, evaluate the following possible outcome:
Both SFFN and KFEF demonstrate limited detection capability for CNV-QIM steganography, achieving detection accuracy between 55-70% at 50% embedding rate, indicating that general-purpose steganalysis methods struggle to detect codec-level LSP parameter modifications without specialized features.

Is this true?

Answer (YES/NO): NO